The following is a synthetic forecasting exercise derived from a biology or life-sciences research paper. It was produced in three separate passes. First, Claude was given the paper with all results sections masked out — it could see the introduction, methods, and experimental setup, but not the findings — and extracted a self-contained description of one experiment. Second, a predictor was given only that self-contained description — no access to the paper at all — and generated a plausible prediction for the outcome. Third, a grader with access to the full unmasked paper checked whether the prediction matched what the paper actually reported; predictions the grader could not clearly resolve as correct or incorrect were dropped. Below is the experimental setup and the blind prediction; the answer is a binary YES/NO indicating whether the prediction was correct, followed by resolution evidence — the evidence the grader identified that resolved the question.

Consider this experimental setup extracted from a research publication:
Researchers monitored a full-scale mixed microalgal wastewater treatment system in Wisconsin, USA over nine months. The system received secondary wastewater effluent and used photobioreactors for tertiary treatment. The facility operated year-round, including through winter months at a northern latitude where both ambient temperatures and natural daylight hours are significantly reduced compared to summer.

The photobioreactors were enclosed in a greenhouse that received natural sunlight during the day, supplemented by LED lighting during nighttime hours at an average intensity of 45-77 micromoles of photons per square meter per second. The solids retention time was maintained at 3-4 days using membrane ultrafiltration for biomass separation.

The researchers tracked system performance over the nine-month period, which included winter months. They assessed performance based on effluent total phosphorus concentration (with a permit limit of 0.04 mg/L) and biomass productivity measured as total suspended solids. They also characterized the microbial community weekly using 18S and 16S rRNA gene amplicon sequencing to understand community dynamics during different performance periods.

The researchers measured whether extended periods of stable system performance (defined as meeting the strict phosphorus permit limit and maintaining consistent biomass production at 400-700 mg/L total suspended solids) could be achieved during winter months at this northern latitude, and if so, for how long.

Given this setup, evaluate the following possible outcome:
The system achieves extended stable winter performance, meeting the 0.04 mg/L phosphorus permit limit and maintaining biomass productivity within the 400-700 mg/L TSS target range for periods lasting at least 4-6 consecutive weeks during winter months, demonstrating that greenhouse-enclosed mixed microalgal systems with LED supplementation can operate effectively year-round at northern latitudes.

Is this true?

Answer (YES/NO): YES